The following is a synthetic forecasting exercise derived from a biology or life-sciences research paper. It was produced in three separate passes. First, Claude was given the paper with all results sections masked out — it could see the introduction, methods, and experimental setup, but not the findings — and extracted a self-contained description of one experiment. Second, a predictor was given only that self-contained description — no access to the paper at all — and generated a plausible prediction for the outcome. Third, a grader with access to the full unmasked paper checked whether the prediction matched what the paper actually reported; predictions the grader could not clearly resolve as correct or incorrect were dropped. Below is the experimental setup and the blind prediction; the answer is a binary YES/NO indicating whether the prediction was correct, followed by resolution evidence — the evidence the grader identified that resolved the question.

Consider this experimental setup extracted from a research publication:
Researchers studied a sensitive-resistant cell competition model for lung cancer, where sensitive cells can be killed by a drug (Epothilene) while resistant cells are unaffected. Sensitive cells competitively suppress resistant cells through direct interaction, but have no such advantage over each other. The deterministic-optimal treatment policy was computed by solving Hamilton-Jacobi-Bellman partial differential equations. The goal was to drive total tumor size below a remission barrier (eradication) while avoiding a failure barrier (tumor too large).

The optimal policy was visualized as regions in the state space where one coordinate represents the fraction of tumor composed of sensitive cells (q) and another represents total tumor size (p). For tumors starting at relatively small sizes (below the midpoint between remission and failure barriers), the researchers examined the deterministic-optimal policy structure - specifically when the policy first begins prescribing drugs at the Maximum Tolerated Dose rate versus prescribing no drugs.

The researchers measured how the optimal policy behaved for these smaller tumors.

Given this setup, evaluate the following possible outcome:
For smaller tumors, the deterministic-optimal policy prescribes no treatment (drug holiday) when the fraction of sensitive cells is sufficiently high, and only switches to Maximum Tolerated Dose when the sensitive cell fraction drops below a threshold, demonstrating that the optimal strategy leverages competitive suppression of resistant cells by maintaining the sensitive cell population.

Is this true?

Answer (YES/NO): NO